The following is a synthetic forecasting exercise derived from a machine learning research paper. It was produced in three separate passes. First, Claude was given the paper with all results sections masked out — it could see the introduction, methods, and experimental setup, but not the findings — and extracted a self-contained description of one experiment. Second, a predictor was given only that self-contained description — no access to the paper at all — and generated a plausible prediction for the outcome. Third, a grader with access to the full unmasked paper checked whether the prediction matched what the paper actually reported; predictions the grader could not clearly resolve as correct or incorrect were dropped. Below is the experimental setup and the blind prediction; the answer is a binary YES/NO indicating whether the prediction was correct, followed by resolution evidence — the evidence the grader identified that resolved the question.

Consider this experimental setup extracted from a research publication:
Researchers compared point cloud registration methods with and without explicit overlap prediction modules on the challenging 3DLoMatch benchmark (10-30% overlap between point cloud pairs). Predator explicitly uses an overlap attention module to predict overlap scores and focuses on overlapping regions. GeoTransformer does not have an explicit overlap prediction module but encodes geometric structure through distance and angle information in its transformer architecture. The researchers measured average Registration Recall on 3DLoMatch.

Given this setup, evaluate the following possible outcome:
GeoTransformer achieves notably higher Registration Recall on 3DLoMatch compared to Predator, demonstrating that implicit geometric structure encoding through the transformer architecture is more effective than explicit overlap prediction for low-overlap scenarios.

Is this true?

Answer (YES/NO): YES